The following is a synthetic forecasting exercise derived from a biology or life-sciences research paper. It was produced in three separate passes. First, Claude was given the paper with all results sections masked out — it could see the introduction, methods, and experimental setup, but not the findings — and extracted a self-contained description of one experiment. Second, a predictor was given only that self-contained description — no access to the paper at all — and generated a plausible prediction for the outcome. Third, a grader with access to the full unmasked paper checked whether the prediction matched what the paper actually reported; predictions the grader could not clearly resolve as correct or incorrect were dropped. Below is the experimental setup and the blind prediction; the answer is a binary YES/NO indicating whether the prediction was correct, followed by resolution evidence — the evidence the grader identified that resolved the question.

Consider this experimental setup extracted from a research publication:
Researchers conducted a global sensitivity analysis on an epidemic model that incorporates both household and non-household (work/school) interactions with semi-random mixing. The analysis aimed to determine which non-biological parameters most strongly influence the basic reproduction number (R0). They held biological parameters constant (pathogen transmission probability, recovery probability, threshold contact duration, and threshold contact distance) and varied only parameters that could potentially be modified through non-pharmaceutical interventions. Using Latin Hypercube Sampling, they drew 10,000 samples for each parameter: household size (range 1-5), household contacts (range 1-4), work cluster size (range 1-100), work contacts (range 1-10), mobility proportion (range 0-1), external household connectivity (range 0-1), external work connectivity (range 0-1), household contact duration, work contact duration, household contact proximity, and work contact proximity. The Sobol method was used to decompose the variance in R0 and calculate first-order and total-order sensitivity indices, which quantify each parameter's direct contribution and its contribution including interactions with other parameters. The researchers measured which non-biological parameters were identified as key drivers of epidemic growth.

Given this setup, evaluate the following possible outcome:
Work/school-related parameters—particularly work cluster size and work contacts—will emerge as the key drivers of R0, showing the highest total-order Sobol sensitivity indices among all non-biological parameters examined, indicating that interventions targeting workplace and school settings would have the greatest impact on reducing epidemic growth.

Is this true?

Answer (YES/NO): NO